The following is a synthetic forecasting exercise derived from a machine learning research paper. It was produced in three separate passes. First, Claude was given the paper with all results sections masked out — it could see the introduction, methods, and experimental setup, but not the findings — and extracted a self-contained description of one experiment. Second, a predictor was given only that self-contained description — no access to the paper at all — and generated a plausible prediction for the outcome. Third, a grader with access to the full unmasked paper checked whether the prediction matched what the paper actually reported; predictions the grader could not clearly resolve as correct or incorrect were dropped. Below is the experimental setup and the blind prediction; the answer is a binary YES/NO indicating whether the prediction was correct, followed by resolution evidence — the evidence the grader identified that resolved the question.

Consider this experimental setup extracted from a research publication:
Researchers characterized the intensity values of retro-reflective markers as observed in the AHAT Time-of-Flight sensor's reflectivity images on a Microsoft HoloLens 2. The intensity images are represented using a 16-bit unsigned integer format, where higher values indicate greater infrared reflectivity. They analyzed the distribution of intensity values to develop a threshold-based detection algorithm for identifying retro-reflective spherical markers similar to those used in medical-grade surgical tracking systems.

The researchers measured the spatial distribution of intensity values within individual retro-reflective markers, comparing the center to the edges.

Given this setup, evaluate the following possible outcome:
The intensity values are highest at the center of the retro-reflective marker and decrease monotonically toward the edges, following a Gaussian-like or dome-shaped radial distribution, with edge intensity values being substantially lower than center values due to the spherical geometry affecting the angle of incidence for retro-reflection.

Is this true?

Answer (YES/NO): NO